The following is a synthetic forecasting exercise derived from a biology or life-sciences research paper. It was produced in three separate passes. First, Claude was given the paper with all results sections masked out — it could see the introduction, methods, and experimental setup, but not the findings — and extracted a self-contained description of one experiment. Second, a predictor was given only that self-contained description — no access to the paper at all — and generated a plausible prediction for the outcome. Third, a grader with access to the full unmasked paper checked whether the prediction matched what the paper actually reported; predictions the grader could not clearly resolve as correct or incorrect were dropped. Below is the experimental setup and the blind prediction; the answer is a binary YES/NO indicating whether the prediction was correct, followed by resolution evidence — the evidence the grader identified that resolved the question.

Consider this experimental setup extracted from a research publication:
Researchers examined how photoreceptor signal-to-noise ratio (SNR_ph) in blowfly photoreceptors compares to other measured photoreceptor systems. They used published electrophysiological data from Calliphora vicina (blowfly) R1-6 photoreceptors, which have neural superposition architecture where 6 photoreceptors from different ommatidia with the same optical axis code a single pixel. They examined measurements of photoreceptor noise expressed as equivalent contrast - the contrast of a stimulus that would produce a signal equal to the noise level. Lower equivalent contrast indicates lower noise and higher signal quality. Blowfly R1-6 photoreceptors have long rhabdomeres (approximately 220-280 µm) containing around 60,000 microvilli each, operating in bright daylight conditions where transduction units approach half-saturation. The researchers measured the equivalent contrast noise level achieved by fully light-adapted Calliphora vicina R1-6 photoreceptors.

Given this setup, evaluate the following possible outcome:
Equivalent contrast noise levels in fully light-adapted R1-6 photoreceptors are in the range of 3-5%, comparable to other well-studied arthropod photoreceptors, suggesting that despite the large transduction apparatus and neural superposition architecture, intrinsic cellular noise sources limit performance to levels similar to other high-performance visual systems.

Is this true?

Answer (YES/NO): NO